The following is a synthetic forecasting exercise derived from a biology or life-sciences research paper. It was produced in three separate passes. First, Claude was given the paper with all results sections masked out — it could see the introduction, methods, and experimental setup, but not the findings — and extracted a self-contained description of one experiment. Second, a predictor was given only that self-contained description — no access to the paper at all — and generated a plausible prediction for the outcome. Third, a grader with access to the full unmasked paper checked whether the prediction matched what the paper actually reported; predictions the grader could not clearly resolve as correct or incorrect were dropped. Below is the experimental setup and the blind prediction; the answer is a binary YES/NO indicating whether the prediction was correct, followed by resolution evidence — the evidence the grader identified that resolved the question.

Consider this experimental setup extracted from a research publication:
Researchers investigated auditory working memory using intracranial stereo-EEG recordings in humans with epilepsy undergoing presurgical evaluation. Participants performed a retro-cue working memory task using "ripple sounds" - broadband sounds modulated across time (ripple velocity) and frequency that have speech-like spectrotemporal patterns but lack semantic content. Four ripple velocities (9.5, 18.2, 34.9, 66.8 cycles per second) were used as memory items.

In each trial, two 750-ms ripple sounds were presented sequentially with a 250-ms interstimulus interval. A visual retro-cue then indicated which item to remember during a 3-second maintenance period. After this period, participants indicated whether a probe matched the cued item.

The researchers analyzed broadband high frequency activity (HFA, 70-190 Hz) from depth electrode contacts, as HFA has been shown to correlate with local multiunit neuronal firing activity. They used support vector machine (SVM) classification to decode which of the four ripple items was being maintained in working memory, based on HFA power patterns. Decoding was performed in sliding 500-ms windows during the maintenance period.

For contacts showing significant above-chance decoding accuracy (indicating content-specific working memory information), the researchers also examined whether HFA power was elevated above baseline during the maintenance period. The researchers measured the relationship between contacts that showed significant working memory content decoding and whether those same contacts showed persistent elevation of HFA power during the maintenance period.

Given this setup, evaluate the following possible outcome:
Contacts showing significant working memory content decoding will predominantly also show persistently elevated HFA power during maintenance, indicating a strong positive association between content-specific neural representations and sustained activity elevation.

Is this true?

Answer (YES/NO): NO